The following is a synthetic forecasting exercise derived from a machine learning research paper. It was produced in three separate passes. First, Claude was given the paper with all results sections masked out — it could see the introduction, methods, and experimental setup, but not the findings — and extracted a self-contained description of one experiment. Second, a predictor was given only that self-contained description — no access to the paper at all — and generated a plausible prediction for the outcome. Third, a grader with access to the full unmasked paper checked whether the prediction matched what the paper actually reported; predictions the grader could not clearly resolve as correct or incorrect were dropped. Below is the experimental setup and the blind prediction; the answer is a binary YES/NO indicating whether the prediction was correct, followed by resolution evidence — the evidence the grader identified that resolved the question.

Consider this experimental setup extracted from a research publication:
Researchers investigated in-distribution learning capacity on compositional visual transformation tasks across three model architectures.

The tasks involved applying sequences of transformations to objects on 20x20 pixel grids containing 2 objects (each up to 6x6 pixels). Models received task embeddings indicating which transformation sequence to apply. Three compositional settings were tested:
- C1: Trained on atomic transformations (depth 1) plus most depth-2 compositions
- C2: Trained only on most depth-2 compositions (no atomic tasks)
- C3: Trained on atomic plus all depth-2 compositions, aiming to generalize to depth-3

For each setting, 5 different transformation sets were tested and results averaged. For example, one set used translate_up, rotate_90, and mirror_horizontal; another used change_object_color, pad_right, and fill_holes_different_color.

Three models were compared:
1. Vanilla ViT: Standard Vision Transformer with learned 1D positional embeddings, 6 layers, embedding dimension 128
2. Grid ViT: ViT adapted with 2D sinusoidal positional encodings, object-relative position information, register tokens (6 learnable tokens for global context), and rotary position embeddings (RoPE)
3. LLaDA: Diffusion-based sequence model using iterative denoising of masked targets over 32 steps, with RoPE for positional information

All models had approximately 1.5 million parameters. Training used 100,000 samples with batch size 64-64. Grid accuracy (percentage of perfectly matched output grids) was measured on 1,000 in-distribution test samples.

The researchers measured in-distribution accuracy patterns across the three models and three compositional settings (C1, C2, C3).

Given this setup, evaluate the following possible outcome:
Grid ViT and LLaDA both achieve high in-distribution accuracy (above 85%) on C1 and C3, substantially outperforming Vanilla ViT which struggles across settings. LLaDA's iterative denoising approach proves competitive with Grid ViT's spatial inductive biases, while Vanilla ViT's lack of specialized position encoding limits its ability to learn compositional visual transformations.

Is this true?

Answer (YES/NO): NO